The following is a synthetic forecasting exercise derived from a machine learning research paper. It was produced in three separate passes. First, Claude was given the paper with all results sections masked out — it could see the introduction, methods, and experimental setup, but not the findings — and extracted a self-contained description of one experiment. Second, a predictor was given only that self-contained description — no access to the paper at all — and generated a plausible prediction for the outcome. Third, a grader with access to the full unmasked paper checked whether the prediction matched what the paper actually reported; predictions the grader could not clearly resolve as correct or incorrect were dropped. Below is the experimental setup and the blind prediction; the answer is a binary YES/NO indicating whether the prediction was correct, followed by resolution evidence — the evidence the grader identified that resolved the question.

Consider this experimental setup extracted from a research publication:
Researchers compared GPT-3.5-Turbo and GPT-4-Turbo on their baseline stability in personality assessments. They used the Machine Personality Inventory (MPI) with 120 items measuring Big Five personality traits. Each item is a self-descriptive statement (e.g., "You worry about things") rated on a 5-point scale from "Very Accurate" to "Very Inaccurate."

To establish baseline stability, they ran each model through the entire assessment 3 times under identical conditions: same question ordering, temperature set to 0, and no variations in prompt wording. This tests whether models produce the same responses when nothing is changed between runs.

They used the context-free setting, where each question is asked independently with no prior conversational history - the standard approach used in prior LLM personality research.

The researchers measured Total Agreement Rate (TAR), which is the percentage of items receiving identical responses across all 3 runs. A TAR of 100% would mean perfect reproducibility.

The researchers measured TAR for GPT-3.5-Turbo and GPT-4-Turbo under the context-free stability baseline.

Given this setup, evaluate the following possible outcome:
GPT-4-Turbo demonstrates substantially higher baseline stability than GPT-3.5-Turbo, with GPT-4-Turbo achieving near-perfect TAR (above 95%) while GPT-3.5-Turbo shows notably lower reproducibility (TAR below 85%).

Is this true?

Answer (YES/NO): NO